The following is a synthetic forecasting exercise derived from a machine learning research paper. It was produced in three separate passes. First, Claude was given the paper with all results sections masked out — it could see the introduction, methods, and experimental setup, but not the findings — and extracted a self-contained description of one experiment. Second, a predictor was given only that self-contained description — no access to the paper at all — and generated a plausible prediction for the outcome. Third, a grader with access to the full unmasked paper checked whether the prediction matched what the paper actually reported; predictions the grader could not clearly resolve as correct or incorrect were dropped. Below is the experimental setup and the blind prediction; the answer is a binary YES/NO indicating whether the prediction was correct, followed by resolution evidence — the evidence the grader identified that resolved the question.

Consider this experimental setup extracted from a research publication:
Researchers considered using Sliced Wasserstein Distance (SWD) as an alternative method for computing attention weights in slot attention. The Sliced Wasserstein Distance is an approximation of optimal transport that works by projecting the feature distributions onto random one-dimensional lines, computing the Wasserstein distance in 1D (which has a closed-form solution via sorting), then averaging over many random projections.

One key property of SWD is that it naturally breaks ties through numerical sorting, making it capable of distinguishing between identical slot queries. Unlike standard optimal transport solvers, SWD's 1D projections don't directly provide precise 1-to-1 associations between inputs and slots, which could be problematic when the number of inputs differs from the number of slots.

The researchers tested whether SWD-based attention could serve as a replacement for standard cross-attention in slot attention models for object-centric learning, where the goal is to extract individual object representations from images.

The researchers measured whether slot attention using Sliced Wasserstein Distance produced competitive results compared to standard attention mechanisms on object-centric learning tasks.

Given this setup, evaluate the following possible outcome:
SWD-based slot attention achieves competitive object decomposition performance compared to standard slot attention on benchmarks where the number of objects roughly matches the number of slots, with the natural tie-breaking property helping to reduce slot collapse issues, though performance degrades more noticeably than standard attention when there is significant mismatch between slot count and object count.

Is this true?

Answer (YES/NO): NO